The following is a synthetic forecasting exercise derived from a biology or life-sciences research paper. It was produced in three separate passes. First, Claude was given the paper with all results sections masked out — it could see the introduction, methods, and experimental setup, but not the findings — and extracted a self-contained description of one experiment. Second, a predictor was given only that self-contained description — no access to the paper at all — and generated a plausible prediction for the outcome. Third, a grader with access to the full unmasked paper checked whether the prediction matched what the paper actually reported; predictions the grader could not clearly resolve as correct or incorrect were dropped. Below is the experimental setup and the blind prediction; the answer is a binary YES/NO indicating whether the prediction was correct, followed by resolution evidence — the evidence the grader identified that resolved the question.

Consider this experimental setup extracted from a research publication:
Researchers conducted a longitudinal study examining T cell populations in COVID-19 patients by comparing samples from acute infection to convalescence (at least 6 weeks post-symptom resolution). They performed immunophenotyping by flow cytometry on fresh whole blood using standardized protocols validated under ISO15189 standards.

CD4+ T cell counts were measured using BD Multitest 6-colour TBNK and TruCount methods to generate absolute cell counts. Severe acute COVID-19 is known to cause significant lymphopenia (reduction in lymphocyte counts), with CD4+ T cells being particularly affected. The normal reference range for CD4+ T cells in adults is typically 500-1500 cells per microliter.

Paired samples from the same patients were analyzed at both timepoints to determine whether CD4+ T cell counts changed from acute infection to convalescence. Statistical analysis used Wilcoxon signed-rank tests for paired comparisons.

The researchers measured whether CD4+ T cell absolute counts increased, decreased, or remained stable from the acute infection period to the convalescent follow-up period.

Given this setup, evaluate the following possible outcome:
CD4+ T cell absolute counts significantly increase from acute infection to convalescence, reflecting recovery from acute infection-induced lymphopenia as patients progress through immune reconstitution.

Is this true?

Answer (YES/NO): YES